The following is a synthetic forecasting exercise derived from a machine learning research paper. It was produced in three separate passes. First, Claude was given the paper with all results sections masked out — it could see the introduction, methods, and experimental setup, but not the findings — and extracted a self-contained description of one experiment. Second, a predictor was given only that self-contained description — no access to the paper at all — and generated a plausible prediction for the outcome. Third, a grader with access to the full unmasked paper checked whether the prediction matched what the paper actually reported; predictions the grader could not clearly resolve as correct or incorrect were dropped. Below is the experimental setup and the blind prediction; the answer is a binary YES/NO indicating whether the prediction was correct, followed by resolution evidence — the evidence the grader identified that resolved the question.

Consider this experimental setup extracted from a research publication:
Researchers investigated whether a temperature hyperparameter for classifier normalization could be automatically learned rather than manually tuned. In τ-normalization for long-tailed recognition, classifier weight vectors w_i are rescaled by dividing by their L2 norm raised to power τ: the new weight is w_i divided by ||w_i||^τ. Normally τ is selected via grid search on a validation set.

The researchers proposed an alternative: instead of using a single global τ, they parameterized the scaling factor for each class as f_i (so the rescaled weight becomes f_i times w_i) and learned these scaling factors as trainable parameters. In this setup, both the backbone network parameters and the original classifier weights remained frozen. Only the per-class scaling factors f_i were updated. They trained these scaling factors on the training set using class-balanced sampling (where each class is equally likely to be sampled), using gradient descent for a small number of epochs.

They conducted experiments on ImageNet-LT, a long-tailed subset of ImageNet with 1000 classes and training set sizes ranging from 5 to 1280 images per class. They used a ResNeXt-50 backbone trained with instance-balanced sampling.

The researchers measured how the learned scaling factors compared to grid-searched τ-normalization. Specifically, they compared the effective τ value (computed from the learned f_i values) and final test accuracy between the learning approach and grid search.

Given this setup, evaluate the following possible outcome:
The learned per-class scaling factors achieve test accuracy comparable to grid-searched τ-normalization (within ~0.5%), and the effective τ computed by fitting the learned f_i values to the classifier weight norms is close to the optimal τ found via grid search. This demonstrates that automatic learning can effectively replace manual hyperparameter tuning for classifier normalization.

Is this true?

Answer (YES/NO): YES